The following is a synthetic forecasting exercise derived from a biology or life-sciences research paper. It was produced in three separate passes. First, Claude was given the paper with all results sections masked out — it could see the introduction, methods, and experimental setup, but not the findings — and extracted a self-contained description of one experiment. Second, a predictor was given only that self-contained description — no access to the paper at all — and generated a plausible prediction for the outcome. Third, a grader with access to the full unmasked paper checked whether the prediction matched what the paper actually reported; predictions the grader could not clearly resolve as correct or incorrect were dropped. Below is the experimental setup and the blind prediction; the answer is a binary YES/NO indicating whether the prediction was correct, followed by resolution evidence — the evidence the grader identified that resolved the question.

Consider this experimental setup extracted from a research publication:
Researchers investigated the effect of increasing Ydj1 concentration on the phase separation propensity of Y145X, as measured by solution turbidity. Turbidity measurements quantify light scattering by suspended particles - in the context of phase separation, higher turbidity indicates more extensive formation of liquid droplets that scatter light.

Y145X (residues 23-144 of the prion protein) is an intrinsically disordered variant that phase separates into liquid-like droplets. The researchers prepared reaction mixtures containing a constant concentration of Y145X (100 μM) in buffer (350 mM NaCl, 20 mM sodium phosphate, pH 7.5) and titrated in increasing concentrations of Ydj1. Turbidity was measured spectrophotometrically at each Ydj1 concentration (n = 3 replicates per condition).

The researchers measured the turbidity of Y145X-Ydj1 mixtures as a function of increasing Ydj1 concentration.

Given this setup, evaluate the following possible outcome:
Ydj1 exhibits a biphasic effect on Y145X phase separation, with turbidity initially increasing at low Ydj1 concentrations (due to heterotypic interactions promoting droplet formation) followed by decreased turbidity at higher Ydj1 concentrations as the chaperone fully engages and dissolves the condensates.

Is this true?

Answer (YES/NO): NO